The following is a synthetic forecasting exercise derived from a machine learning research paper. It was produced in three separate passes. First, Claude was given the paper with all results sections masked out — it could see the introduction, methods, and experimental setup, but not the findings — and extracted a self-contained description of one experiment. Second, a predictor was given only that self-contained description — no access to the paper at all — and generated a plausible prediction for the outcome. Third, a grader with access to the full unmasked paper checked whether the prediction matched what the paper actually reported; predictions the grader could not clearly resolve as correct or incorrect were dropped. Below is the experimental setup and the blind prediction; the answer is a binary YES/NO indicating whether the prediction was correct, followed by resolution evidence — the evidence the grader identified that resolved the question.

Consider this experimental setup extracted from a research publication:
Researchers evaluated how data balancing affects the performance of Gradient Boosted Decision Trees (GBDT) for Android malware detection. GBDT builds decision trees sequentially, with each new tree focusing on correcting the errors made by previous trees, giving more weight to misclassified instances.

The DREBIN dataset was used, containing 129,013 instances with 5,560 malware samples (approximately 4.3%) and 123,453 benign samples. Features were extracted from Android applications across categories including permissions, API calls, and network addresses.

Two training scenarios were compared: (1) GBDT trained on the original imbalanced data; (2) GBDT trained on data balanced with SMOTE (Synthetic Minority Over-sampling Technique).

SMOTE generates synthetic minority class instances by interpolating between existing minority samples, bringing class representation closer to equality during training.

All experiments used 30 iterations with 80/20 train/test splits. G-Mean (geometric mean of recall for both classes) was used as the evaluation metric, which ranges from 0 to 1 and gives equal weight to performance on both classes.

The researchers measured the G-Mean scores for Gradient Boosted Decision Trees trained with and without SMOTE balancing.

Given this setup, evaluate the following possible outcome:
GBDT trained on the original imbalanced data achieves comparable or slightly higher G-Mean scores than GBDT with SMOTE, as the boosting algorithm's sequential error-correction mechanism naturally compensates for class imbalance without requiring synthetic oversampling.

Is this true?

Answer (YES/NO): NO